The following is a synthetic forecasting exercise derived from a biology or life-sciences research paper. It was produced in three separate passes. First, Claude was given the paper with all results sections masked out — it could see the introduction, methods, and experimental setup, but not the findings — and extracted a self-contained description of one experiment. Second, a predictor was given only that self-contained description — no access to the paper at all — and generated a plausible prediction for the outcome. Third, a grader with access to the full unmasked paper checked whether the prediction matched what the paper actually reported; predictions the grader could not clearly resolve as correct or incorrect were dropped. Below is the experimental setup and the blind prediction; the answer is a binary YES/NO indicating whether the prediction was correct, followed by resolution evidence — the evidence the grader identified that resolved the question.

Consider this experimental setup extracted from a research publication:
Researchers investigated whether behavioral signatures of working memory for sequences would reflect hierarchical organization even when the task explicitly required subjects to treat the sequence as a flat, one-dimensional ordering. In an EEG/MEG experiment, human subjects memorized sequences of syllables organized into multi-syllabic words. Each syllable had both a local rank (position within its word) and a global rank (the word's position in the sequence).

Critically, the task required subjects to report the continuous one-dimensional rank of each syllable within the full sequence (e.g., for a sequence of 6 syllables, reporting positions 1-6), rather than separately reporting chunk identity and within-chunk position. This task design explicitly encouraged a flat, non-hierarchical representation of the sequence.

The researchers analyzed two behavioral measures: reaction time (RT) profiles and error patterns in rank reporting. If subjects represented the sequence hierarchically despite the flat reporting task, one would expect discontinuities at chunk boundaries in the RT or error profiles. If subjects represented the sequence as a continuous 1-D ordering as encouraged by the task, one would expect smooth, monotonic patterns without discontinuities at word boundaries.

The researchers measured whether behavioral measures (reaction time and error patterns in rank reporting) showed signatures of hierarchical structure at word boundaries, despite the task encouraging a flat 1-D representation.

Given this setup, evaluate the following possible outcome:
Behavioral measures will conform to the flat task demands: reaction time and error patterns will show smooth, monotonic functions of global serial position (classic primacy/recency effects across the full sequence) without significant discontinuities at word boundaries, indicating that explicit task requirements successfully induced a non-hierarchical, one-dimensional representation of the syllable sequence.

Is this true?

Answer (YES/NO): NO